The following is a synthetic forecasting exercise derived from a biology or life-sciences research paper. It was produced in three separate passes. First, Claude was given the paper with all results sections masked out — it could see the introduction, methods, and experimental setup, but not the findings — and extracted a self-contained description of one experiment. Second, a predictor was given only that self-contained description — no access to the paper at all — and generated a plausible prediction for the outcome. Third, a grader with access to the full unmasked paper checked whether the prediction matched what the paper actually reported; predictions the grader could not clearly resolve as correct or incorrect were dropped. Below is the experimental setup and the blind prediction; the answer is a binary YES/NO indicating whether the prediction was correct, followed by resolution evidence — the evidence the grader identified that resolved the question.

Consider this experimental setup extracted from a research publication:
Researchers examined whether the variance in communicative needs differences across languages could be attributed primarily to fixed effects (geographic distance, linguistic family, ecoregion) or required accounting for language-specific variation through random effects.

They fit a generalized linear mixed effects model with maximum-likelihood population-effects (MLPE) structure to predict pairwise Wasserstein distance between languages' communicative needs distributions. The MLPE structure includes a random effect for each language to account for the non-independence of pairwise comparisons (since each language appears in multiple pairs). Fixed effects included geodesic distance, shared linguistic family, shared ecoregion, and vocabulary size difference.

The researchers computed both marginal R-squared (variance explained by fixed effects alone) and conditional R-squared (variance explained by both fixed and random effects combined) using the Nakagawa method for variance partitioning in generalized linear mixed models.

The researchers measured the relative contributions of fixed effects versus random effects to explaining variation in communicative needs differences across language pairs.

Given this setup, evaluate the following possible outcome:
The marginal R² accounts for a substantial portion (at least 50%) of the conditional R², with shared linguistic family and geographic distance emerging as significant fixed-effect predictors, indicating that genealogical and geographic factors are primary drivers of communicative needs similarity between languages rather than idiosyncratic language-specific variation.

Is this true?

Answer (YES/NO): NO